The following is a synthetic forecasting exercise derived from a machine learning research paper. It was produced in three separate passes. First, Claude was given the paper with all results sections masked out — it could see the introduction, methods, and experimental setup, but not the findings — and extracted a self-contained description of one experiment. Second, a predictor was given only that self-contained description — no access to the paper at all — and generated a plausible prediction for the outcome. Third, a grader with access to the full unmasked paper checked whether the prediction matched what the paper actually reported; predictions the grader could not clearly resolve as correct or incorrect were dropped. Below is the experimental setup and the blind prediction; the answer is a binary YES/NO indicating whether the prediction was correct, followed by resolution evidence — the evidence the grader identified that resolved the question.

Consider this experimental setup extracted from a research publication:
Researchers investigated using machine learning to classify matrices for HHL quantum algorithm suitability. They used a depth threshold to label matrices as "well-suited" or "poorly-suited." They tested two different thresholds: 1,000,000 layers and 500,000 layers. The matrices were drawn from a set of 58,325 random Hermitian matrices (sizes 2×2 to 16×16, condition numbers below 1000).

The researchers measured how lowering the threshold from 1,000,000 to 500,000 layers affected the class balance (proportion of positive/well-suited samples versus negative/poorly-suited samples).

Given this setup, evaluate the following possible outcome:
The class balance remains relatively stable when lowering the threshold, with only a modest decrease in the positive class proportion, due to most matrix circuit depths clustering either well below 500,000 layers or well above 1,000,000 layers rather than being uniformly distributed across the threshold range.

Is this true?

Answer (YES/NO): NO